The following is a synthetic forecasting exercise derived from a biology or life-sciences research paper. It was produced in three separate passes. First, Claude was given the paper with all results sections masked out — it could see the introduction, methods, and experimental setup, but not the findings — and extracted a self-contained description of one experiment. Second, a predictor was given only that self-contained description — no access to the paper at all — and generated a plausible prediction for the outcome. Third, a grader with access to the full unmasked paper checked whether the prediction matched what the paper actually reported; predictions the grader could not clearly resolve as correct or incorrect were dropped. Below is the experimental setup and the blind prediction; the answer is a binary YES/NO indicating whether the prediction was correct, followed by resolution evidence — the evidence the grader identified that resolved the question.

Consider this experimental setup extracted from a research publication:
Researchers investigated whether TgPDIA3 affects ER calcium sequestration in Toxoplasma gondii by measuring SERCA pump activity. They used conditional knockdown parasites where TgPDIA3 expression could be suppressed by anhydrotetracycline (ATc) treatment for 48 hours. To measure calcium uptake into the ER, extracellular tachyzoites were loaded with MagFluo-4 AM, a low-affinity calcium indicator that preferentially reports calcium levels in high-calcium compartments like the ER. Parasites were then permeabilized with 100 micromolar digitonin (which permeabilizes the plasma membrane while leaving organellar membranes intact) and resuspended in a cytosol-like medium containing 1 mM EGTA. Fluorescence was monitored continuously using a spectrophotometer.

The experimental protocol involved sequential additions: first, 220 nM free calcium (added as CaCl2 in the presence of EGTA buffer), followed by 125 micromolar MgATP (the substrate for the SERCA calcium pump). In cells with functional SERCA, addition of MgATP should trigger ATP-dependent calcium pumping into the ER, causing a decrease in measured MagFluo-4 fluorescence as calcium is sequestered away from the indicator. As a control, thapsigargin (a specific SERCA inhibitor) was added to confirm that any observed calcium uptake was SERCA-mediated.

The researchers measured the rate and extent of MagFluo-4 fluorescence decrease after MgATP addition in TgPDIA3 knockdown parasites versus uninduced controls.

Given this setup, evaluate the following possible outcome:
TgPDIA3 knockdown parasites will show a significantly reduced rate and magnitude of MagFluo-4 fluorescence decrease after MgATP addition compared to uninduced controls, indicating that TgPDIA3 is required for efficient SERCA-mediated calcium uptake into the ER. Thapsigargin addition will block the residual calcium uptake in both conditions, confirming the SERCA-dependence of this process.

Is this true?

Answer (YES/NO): NO